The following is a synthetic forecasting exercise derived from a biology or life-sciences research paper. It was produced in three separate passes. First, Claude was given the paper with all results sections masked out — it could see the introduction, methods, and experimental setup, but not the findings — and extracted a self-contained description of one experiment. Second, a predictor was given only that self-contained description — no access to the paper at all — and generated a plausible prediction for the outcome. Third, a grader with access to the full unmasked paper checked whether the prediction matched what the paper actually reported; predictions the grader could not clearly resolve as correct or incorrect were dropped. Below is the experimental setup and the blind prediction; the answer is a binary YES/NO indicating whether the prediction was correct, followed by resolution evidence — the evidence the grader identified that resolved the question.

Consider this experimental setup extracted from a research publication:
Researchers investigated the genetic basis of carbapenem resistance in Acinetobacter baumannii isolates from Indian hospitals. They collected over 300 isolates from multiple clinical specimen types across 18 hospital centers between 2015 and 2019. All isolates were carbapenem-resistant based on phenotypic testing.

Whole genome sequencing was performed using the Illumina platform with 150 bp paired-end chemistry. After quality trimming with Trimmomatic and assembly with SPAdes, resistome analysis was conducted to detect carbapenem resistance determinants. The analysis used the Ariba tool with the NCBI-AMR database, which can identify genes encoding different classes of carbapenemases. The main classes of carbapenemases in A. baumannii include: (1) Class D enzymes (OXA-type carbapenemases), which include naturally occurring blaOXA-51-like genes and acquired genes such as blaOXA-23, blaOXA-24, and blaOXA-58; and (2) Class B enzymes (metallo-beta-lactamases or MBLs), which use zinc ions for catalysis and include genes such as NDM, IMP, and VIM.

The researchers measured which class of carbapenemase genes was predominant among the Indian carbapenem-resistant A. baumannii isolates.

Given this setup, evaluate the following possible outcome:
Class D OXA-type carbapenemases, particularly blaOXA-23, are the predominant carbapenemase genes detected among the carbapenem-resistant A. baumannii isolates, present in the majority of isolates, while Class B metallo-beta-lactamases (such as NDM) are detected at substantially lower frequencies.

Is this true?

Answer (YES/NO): YES